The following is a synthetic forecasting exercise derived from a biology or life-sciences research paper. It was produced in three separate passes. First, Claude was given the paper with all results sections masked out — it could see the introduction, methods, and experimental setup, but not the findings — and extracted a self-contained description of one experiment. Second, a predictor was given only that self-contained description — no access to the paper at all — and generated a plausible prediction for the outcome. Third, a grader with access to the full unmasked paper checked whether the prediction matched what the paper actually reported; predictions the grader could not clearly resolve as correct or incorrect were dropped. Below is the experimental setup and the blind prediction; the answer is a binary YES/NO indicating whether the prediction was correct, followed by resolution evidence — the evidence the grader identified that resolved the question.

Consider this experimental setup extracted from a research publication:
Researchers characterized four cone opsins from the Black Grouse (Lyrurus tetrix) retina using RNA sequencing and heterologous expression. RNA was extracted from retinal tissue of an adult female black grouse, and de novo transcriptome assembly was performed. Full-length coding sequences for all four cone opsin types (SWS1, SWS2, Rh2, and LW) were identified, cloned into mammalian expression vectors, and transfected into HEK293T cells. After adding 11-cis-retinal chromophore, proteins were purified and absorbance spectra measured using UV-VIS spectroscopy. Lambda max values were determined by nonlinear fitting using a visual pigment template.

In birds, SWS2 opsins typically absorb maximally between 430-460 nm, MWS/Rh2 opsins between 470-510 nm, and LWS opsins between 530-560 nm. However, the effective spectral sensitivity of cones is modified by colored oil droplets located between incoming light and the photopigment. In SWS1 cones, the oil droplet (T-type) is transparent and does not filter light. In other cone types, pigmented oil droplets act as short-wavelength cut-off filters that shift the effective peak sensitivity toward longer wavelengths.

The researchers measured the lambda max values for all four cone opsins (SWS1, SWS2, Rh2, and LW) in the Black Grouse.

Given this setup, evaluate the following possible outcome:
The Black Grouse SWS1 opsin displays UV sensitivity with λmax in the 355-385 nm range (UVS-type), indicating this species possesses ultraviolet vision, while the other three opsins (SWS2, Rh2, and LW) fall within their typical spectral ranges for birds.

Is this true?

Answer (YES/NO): NO